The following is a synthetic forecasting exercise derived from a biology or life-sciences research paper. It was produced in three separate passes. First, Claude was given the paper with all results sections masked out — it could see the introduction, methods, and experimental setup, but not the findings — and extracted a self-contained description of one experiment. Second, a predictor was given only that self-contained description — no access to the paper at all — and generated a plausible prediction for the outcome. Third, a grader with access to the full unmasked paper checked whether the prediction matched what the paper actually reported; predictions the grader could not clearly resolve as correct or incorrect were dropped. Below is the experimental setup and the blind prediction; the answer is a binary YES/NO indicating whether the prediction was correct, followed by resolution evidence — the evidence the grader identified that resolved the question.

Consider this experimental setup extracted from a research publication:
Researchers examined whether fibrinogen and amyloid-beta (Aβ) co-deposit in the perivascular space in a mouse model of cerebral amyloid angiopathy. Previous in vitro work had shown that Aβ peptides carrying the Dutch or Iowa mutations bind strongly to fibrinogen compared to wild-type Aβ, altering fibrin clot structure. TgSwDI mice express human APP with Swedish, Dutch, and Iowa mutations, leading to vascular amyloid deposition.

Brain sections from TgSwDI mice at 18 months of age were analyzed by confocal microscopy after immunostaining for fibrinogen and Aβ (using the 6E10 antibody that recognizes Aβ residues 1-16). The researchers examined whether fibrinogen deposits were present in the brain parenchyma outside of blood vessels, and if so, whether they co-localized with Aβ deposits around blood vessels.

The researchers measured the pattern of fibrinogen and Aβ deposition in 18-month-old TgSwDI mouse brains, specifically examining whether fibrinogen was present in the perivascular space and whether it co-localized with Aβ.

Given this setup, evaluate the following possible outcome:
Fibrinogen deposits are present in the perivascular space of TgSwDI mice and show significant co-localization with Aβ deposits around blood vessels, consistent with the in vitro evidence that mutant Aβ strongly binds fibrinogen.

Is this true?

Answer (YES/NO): YES